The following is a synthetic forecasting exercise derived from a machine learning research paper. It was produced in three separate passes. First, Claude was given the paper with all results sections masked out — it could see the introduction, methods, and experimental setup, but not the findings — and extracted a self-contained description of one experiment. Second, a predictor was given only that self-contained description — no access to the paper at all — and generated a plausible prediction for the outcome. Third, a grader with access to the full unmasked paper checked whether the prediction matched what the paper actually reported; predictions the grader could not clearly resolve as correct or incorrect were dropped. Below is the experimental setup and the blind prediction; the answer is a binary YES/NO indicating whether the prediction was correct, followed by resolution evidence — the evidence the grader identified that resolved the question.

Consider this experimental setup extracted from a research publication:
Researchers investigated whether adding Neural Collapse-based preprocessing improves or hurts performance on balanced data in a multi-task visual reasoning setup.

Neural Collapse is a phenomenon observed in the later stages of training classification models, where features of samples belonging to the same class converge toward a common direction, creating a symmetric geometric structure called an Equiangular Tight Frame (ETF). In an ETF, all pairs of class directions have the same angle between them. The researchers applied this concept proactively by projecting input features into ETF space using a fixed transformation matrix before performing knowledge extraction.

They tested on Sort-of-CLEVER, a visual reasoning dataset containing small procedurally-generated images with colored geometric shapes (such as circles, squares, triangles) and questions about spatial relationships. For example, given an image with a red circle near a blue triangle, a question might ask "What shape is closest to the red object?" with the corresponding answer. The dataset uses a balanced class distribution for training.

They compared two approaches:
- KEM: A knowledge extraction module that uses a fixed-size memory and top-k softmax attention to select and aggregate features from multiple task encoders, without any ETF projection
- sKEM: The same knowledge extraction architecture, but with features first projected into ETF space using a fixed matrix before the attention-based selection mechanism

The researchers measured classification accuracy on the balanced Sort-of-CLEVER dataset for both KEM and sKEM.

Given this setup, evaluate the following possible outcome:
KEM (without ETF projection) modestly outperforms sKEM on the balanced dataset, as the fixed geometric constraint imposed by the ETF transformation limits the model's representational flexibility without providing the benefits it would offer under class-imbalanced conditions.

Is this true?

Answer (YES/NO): YES